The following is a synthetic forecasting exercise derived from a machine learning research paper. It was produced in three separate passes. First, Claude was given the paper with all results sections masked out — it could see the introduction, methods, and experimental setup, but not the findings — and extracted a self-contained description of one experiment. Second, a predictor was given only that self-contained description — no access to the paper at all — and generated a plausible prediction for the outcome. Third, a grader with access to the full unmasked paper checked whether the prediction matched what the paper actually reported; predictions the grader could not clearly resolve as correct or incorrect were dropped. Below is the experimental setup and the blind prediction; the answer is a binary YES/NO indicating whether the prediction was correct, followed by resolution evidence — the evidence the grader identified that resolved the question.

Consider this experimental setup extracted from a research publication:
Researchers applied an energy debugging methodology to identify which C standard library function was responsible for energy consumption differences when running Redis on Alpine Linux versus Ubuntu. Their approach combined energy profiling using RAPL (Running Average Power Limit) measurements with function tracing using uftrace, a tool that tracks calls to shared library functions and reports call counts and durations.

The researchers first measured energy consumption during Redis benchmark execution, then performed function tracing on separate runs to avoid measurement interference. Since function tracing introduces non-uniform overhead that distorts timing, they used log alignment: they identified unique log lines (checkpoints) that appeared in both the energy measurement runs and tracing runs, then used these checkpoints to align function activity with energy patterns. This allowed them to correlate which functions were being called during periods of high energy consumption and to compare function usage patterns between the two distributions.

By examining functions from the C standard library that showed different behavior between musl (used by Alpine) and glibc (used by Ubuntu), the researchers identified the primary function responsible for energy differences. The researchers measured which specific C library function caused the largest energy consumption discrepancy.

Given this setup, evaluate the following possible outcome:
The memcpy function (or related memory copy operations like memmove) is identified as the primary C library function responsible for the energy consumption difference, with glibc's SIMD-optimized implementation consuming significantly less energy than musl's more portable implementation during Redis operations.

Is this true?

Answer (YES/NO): YES